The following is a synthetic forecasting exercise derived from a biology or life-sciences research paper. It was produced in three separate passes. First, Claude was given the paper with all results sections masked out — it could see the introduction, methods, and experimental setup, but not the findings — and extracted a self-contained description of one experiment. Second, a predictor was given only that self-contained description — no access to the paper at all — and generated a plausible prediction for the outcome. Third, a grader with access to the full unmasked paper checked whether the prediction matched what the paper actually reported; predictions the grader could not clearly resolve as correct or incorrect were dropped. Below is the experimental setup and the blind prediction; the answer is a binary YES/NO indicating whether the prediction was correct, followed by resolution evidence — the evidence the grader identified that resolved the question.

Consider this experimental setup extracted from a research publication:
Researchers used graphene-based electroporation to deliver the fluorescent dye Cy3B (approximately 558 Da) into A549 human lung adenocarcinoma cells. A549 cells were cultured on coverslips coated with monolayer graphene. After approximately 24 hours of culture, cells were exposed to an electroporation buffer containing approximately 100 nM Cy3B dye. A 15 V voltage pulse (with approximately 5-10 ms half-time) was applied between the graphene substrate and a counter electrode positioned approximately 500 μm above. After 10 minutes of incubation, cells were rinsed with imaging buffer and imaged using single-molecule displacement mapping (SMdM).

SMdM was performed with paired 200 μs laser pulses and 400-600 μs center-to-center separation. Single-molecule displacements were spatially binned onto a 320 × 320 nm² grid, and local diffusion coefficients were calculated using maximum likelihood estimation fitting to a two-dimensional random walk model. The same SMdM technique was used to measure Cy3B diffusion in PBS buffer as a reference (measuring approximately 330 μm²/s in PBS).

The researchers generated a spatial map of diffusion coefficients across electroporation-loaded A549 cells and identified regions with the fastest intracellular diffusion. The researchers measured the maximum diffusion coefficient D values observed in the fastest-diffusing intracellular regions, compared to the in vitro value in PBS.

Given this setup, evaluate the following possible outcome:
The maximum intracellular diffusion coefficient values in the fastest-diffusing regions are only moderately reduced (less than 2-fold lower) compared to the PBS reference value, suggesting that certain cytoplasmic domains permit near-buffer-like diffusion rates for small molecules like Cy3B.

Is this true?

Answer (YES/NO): YES